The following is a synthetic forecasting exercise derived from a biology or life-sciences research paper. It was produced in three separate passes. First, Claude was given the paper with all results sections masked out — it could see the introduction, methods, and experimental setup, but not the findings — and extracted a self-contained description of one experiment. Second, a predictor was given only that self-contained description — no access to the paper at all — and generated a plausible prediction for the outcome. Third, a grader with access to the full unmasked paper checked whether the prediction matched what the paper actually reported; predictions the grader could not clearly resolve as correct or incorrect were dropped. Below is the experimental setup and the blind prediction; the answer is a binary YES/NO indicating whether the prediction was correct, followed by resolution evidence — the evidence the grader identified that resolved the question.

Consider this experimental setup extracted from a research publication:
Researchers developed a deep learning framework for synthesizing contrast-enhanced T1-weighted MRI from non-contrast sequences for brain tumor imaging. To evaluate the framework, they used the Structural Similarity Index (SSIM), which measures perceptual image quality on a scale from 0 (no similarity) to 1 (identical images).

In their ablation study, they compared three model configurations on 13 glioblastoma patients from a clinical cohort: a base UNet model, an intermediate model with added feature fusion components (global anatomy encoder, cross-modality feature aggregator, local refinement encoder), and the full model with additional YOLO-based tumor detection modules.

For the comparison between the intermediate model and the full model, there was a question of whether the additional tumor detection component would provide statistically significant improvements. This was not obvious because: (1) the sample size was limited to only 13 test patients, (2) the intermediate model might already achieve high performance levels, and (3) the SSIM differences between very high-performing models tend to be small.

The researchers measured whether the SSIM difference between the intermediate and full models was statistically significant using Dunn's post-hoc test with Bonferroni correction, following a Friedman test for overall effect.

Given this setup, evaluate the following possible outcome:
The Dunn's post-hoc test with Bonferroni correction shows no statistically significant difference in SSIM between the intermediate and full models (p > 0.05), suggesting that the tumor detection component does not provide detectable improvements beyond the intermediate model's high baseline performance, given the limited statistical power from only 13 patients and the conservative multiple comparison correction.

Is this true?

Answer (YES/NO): NO